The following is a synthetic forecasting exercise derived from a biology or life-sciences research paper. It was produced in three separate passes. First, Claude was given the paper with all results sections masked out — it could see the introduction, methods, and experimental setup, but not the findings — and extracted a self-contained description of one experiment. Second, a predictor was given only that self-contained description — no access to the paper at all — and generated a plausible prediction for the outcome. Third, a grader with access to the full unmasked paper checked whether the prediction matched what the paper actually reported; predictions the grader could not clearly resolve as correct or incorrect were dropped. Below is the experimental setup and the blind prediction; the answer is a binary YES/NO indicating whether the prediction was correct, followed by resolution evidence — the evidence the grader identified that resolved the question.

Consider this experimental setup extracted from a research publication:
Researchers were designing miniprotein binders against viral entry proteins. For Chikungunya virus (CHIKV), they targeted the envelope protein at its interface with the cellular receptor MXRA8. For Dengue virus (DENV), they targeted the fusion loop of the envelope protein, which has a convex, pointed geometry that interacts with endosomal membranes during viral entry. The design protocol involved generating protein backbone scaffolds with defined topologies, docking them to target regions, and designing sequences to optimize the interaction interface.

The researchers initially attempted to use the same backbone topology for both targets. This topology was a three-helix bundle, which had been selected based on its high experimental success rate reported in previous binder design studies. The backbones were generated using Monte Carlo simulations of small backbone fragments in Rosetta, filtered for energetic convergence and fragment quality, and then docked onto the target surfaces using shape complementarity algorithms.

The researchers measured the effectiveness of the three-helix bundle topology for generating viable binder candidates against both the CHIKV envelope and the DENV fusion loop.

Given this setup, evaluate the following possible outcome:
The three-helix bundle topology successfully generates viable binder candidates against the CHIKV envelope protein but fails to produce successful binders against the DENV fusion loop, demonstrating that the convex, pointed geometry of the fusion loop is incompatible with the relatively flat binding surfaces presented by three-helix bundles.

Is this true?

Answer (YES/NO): YES